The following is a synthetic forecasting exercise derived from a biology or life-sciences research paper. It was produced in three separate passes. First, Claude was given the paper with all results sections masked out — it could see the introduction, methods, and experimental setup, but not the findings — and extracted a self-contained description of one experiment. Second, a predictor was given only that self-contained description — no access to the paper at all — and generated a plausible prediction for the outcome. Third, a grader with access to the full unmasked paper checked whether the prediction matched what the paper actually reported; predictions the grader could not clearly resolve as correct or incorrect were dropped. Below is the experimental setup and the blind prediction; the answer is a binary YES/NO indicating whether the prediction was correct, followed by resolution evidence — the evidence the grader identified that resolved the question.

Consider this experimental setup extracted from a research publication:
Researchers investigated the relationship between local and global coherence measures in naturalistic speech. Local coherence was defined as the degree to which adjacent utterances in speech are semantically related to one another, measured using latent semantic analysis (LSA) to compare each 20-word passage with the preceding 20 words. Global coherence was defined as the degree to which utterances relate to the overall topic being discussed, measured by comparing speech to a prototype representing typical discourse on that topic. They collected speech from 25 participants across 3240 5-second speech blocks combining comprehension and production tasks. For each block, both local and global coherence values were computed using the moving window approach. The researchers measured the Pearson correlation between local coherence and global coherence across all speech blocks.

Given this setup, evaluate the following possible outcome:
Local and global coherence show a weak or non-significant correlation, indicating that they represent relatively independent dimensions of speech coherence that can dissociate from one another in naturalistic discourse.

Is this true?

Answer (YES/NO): NO